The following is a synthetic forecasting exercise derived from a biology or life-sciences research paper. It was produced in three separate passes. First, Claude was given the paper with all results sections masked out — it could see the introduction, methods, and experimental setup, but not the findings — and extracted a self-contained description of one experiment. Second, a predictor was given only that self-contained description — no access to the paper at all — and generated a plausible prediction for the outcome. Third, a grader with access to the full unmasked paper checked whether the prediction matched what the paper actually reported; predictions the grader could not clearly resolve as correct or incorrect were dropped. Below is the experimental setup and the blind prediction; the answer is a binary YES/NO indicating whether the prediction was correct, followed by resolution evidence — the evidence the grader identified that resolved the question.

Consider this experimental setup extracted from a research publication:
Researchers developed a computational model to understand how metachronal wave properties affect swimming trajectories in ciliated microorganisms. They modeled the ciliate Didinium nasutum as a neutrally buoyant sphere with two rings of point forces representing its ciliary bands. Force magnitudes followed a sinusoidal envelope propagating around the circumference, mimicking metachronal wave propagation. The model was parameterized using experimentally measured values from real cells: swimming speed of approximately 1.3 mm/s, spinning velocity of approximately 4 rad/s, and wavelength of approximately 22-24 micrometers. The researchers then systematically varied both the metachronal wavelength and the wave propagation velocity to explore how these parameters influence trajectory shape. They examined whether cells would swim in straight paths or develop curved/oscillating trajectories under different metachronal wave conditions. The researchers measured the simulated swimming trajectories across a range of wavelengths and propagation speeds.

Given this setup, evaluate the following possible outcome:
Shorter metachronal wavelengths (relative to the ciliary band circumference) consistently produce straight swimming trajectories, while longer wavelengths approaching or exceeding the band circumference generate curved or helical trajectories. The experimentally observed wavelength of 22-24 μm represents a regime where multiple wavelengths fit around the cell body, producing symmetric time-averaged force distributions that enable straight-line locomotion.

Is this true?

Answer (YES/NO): NO